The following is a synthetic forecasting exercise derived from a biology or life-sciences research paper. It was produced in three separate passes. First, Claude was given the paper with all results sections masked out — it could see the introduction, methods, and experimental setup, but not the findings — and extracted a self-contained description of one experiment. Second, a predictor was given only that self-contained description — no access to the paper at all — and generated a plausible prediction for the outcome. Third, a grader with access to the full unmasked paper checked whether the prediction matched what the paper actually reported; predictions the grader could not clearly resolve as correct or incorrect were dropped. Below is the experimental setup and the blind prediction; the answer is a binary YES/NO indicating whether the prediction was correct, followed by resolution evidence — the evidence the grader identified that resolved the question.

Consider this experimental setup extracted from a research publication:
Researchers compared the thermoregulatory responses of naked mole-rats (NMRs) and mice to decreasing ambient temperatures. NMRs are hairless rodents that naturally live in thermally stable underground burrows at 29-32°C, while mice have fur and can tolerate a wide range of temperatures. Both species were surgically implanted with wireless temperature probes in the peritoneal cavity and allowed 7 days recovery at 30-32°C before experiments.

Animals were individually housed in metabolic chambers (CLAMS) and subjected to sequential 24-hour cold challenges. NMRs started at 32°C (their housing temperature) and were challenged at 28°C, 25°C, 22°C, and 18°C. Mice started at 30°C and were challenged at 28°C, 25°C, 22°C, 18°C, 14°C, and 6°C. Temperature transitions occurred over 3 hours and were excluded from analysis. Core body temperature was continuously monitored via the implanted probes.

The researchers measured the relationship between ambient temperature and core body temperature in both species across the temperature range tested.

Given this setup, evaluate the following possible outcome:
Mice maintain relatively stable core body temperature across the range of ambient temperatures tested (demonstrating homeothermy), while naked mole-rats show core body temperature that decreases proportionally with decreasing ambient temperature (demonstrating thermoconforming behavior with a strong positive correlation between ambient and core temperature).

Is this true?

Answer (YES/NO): YES